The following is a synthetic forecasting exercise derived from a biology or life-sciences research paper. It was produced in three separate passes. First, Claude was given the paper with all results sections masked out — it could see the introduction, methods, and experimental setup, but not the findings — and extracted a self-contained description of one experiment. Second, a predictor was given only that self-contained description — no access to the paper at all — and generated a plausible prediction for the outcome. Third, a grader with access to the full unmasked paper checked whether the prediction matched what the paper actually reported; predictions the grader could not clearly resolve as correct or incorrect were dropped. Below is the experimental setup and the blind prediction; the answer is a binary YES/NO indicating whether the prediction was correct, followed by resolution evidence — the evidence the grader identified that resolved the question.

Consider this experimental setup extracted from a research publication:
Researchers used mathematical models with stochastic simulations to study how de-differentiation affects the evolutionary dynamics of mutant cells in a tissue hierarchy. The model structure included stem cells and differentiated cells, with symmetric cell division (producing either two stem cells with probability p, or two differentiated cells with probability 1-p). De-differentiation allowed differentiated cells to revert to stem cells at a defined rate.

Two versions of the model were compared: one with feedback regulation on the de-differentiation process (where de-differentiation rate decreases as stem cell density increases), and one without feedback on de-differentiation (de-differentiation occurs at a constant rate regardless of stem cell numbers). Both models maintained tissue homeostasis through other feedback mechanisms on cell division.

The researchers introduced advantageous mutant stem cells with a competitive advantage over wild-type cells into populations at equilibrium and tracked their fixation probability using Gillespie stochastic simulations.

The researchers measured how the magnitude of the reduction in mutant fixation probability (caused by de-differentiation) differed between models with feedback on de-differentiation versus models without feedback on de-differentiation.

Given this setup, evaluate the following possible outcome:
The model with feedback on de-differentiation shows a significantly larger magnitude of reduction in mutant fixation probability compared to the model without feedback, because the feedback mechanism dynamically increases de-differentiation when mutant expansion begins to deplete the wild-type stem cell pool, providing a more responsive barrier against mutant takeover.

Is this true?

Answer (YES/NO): NO